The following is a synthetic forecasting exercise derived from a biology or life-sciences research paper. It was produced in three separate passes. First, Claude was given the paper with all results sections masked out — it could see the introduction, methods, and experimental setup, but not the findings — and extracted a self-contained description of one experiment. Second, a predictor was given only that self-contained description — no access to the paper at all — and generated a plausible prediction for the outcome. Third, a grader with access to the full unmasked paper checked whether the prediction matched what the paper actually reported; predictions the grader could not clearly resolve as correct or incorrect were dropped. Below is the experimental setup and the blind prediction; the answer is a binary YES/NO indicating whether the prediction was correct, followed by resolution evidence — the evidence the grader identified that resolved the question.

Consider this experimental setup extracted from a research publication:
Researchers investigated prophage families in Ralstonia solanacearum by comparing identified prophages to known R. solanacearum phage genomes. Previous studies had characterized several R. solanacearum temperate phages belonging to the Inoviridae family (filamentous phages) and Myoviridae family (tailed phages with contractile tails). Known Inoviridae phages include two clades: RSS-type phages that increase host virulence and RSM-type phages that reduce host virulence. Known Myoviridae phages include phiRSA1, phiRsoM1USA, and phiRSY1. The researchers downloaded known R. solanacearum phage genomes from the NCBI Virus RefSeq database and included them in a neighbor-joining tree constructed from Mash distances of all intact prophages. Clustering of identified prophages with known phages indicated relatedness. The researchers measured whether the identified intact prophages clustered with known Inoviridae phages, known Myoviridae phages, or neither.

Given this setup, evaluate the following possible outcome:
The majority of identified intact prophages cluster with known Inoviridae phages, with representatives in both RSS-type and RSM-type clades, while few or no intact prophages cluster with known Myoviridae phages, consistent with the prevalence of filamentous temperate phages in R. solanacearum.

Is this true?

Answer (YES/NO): NO